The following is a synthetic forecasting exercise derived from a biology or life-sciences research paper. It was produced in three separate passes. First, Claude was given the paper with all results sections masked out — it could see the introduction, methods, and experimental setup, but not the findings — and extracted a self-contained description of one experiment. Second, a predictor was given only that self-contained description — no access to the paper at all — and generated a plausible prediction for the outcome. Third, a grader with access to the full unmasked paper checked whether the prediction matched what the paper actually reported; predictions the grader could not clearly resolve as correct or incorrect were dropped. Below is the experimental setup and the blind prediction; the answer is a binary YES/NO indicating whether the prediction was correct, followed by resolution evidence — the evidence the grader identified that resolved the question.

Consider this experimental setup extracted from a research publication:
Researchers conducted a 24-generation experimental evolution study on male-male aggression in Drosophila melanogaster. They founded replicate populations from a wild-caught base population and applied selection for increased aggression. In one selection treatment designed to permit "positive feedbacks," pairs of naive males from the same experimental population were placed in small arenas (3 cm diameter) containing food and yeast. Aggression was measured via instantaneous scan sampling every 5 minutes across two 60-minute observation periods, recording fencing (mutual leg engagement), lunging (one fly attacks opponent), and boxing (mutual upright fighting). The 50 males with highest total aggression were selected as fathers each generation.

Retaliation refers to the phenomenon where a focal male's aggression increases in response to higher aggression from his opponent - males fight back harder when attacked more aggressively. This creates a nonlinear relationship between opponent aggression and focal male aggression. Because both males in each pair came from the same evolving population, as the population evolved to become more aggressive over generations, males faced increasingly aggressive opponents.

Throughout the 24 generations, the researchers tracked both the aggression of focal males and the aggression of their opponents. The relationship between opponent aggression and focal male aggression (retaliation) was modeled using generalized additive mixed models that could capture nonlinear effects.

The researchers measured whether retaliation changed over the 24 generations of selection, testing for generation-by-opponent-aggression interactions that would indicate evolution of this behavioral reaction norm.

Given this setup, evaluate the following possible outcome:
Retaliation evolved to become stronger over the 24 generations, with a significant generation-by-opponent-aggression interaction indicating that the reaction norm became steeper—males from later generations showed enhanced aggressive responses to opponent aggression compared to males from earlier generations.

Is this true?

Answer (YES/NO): NO